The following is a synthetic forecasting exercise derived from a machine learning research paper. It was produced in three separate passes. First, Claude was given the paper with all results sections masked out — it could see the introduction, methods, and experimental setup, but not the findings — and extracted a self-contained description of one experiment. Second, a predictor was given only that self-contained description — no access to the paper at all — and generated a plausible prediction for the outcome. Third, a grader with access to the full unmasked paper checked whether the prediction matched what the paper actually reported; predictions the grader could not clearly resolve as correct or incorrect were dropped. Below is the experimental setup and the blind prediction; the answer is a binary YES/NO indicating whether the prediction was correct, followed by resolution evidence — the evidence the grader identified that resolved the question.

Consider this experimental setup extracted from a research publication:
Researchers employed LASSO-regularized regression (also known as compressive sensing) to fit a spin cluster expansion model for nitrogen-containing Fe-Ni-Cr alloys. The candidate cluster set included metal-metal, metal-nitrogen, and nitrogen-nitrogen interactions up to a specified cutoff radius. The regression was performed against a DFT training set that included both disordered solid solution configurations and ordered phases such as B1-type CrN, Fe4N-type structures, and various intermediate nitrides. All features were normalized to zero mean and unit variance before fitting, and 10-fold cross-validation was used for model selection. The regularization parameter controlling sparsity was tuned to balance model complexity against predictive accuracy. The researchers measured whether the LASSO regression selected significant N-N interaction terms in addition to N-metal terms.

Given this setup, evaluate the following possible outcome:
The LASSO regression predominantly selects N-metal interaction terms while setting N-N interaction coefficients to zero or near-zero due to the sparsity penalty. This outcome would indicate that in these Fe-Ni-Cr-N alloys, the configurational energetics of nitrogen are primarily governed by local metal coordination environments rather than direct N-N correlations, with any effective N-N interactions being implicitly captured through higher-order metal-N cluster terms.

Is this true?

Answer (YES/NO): NO